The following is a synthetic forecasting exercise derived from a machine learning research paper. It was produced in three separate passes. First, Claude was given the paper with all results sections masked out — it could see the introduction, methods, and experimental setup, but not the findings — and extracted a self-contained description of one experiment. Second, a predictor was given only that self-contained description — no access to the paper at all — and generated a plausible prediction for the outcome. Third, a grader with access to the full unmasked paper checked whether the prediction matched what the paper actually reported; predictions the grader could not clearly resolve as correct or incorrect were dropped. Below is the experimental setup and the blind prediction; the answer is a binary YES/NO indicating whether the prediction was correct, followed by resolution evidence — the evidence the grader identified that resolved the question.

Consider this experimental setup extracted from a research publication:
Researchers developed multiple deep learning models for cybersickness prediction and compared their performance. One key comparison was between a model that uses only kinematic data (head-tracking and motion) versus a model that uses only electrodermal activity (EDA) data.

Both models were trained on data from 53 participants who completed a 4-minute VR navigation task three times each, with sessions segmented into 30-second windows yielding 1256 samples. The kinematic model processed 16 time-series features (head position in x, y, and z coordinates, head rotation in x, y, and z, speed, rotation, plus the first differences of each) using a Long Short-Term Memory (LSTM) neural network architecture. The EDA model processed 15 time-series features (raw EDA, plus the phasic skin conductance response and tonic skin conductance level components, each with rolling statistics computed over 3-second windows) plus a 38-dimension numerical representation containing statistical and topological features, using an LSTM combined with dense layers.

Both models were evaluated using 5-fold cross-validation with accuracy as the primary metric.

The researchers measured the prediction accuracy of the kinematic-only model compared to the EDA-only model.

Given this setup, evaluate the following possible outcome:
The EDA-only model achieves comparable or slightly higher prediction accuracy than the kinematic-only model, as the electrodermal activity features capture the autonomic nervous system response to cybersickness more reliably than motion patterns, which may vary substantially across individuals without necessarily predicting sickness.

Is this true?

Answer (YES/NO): NO